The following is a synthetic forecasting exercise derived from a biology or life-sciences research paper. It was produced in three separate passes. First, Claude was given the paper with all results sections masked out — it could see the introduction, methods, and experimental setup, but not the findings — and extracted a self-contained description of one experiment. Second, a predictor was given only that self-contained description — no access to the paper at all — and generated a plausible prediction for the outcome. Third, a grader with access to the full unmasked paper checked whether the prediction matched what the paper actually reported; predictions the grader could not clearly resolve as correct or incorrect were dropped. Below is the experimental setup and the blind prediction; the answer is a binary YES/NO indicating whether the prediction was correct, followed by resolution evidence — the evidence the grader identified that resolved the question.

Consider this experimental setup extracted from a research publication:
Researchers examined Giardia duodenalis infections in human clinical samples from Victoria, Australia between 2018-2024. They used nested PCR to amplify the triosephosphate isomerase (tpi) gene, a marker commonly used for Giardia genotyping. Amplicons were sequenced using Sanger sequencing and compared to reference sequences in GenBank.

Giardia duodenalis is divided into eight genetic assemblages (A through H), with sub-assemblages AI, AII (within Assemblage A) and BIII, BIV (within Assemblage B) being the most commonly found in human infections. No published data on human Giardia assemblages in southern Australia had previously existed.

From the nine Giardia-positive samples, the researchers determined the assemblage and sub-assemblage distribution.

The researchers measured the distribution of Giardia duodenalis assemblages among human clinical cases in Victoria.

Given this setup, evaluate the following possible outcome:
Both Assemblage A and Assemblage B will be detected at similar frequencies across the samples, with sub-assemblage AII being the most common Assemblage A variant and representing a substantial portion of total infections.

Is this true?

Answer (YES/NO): NO